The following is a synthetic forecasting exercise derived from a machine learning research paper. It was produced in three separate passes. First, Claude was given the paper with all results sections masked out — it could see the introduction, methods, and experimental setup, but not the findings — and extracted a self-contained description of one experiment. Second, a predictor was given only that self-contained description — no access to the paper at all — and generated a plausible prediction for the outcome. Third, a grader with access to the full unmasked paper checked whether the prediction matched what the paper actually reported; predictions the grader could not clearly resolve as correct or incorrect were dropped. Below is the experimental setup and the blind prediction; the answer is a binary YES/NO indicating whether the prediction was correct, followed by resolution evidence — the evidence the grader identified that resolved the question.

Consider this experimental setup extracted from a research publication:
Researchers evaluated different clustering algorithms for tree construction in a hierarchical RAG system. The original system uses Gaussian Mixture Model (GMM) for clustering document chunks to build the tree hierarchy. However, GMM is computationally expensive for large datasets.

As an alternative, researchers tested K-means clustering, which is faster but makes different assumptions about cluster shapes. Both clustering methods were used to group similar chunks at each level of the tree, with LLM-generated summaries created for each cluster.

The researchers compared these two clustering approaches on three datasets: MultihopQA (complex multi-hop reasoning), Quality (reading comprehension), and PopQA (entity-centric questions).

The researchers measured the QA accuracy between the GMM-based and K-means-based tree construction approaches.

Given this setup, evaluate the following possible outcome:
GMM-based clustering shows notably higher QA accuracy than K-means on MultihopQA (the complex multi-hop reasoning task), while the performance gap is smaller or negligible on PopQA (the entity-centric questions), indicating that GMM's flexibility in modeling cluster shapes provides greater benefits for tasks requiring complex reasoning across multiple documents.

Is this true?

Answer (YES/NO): NO